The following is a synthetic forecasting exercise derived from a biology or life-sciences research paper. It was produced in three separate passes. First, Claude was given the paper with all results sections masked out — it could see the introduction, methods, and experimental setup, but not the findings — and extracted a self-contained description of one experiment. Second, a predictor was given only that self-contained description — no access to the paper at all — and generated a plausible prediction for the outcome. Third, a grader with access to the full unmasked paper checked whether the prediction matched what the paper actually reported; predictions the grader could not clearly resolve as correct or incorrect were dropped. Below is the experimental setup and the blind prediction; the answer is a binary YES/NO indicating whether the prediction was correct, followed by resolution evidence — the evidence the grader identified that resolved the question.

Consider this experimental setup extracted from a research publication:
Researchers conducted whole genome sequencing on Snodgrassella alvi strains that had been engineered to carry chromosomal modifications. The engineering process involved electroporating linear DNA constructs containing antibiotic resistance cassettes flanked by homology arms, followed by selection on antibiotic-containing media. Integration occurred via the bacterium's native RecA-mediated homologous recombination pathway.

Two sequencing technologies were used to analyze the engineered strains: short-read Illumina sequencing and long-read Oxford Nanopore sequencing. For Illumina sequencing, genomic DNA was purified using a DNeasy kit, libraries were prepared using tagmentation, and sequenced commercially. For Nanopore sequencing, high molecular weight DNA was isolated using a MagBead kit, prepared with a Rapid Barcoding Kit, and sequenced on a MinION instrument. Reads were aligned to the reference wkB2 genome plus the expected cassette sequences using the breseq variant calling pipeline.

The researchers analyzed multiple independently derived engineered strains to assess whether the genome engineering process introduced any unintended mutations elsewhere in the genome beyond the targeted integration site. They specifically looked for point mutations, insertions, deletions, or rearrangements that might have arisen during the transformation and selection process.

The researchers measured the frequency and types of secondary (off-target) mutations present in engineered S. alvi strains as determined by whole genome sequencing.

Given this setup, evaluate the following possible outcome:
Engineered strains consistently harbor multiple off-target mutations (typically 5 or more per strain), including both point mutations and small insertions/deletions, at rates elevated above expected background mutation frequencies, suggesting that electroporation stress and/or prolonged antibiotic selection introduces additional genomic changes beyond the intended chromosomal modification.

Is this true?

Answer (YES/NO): NO